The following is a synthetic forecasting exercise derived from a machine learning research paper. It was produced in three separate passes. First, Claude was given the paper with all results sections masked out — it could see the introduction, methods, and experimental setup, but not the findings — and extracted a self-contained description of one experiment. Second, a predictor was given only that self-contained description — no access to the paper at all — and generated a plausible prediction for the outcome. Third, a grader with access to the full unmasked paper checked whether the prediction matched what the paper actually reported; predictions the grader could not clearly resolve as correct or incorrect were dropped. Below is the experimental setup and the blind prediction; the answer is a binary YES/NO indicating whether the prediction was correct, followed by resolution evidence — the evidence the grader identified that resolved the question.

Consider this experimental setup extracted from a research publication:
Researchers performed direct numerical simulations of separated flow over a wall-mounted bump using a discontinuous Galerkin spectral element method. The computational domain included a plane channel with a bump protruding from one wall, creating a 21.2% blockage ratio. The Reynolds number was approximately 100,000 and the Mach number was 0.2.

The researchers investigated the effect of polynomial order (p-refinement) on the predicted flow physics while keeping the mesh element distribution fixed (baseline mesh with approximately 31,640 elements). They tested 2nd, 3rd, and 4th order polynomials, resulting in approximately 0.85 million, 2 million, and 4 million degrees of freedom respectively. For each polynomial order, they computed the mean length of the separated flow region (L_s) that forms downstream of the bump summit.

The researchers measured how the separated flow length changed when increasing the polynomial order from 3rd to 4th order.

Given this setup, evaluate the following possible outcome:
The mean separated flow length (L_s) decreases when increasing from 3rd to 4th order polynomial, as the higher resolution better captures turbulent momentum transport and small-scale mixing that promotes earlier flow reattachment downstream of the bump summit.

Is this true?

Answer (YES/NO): NO